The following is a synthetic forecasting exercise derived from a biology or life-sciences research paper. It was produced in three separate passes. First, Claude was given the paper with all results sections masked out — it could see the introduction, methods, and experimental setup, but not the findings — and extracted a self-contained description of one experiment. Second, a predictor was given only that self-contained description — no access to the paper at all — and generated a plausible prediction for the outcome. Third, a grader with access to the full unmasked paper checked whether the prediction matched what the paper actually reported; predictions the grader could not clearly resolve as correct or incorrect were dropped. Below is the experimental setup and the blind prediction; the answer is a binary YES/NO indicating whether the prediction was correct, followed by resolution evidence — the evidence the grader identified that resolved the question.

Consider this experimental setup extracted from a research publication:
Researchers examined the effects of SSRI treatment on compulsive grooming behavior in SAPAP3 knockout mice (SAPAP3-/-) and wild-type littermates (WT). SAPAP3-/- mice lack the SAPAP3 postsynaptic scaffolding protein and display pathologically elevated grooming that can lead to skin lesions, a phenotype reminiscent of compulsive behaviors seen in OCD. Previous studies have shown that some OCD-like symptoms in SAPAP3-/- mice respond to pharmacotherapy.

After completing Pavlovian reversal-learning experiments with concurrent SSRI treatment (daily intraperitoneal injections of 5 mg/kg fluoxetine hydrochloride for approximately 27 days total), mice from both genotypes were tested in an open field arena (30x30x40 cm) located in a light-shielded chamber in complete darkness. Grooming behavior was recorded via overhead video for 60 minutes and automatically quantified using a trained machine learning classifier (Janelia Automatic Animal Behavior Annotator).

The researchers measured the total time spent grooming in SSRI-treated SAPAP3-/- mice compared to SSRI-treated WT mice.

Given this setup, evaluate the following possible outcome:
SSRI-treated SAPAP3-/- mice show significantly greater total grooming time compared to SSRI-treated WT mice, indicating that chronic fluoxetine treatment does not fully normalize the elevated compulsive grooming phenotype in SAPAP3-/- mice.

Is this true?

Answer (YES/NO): YES